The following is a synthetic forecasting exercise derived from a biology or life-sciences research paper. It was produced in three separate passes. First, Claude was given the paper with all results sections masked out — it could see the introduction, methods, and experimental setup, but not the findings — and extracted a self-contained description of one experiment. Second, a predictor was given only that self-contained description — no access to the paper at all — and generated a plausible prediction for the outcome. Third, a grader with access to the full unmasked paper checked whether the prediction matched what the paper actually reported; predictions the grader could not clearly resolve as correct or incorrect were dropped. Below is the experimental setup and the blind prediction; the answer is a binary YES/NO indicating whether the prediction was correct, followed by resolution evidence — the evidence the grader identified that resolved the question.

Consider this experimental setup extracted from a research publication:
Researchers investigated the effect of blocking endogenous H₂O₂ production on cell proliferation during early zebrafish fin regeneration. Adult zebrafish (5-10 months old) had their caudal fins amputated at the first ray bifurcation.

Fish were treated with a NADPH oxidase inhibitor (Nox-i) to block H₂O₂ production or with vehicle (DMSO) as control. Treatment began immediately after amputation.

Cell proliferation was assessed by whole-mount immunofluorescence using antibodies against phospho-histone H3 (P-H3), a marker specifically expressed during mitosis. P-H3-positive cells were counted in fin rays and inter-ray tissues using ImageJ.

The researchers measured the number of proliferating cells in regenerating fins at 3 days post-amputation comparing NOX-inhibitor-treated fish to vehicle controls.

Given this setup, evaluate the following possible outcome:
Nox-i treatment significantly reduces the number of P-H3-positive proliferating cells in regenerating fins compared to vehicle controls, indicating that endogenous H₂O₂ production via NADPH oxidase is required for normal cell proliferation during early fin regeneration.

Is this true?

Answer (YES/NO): YES